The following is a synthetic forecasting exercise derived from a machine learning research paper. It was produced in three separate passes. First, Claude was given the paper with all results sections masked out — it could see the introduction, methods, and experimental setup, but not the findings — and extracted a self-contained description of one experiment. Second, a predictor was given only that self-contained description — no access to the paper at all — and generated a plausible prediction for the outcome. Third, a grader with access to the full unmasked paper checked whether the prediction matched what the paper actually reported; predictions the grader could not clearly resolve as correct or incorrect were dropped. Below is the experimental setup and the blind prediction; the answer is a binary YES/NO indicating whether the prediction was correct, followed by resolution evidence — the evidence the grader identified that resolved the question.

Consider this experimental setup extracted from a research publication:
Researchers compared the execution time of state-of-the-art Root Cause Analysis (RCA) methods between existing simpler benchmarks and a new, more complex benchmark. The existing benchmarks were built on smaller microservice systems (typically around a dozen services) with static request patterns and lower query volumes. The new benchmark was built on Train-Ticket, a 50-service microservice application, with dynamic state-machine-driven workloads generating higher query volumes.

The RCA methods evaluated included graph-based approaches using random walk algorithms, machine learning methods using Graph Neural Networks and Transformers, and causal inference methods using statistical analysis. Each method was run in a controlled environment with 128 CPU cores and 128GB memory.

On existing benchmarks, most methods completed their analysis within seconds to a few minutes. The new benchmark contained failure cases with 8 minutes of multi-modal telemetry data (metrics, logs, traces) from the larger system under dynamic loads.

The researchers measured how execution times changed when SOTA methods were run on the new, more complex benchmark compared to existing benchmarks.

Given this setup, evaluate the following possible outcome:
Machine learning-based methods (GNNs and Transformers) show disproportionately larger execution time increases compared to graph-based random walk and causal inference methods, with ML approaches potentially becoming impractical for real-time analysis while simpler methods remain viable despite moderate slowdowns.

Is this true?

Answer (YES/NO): NO